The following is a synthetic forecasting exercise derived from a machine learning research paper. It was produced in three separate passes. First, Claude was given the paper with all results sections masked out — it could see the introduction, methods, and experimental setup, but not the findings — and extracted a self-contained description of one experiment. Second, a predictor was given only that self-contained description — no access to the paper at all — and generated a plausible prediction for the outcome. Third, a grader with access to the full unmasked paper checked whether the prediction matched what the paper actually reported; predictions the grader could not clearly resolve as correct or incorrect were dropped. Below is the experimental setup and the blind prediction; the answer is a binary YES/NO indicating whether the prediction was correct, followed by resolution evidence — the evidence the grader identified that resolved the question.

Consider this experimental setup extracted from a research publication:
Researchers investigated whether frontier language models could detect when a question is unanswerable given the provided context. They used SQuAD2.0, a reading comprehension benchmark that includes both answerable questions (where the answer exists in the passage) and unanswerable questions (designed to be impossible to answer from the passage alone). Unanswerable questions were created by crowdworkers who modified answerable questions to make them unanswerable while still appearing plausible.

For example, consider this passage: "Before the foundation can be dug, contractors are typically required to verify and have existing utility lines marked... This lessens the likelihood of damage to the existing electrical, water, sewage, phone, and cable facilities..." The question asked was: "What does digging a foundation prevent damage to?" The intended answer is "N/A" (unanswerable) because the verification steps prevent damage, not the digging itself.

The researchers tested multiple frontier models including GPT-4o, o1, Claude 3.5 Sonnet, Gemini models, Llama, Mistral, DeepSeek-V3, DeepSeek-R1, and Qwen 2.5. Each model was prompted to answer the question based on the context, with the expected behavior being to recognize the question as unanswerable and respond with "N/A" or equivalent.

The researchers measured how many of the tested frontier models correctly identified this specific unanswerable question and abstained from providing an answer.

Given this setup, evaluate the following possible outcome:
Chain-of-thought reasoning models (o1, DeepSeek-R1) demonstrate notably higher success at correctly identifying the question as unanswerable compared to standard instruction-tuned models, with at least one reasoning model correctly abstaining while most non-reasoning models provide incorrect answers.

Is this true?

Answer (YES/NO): NO